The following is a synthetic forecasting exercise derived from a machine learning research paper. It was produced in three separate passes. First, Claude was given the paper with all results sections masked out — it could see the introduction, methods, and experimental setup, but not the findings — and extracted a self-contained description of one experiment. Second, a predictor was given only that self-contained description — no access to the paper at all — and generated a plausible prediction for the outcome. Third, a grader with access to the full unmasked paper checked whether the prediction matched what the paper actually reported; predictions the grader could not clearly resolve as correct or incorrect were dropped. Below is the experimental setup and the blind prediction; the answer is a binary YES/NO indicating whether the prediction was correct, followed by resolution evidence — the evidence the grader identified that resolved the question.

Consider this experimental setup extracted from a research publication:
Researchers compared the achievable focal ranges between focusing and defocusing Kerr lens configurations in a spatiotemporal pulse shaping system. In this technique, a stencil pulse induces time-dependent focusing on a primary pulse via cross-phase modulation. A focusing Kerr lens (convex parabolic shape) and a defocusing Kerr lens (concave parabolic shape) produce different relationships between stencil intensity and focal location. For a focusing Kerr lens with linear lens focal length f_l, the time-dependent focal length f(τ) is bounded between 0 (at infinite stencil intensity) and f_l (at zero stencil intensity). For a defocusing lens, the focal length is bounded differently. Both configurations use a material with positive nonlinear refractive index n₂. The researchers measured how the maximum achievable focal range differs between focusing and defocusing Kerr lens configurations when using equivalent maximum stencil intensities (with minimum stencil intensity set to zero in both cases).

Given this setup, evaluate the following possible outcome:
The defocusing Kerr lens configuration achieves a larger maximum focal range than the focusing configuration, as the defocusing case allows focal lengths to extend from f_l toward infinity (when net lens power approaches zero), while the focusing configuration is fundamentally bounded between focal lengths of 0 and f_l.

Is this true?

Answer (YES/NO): YES